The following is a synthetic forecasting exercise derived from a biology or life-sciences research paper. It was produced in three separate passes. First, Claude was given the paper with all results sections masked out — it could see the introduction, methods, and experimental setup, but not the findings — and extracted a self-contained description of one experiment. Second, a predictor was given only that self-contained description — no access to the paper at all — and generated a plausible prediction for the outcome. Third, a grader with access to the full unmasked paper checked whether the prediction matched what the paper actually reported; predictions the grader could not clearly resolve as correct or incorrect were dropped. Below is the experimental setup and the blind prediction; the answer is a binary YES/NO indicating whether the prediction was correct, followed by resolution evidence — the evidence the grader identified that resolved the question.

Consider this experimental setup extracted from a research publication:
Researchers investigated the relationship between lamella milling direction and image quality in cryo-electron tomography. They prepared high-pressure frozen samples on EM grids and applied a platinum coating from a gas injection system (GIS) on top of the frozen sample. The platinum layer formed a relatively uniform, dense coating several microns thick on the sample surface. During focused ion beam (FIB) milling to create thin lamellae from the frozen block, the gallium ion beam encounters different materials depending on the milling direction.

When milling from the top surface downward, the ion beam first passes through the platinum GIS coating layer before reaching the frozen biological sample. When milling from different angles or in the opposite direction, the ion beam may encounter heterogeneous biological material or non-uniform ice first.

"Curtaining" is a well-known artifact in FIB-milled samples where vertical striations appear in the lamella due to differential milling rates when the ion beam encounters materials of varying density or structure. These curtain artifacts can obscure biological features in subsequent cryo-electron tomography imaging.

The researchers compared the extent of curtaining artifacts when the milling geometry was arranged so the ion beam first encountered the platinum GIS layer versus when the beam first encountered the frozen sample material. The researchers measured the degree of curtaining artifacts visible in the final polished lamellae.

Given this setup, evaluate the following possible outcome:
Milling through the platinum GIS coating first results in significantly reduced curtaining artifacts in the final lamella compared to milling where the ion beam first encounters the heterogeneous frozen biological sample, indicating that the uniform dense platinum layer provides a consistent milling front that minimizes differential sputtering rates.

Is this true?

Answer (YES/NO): YES